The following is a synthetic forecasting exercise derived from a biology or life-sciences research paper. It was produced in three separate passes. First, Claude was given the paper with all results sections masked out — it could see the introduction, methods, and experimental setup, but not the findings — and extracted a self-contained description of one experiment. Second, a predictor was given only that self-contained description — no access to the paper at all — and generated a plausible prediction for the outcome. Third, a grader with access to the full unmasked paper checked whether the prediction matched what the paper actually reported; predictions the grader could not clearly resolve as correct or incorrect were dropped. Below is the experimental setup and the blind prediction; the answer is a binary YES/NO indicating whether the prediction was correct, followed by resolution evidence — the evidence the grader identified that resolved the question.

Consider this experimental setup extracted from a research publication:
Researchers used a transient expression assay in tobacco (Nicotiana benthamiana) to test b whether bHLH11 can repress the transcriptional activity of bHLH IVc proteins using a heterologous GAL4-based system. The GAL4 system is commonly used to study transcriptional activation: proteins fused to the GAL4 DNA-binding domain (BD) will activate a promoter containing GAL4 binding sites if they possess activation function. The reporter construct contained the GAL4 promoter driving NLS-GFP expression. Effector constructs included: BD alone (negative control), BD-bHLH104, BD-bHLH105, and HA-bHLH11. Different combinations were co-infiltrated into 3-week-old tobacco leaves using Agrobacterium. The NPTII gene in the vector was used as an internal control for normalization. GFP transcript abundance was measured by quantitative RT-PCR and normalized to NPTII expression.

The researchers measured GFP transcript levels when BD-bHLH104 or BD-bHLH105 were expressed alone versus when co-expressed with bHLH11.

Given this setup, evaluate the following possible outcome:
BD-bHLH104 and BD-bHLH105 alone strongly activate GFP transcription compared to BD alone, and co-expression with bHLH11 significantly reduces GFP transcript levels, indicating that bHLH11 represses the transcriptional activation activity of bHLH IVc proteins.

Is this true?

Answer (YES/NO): YES